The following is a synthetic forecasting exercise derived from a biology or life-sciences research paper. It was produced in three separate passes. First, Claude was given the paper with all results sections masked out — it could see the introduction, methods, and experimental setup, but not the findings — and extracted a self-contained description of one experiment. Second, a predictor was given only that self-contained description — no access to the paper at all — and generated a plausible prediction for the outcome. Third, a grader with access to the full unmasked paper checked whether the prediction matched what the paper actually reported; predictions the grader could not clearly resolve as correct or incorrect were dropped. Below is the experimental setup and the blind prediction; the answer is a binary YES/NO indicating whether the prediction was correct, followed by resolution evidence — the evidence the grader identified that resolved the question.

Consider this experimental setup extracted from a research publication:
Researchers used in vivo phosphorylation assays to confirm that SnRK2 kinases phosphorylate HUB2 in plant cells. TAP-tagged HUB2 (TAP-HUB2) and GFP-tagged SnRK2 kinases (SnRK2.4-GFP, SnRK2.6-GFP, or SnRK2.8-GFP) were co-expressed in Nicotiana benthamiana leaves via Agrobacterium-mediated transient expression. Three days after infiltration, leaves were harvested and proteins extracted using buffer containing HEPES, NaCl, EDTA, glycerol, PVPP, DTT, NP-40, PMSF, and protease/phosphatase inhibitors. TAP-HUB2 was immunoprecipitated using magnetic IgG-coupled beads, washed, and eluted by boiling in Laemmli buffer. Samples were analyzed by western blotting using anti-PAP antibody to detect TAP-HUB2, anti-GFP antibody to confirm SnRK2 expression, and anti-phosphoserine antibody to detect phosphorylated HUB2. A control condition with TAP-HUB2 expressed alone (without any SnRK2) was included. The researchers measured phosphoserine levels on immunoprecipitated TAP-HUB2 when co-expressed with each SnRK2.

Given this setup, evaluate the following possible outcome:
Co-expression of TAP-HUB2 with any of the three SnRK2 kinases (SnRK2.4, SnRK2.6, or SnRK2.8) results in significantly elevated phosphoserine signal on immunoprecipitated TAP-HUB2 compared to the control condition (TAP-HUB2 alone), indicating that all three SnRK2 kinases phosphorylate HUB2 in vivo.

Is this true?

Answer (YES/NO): NO